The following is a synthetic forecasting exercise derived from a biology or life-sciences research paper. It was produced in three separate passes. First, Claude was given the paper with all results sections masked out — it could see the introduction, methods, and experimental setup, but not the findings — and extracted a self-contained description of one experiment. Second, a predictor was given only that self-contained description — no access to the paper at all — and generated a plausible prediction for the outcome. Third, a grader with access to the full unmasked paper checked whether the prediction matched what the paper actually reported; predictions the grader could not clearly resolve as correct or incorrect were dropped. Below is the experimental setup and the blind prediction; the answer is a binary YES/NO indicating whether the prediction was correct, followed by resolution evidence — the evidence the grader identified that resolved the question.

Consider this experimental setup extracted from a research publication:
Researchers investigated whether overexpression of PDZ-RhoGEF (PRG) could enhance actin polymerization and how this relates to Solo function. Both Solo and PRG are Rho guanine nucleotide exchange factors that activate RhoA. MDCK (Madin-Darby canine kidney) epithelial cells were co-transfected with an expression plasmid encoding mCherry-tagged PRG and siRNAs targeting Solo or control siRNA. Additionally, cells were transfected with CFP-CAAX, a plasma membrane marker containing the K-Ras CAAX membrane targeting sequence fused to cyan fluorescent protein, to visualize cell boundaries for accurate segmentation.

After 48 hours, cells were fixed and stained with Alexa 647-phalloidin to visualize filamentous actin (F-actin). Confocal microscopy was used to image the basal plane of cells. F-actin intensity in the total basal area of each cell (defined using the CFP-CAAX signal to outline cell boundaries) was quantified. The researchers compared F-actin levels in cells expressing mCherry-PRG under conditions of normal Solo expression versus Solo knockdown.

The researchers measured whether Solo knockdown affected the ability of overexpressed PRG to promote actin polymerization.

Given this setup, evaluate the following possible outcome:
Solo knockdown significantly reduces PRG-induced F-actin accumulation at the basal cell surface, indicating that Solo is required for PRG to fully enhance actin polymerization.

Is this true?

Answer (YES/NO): YES